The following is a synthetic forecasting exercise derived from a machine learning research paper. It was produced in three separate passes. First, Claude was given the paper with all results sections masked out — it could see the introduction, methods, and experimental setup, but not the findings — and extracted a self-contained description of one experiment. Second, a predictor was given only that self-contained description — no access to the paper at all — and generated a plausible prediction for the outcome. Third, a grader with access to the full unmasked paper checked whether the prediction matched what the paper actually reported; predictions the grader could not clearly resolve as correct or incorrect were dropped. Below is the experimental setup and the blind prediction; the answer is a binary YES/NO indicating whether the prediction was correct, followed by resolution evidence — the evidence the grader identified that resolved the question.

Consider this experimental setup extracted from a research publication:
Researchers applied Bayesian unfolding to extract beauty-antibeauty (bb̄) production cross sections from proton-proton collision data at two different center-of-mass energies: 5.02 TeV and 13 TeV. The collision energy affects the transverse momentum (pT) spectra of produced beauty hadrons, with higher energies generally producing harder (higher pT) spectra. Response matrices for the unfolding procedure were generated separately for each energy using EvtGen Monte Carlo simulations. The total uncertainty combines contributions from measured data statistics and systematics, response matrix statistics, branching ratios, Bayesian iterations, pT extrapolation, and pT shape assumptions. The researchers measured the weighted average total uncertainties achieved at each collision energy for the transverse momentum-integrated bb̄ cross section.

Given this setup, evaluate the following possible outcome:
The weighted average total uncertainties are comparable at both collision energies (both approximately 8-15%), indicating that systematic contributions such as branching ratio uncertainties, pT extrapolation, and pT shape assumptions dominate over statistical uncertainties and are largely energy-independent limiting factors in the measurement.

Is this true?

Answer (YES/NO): YES